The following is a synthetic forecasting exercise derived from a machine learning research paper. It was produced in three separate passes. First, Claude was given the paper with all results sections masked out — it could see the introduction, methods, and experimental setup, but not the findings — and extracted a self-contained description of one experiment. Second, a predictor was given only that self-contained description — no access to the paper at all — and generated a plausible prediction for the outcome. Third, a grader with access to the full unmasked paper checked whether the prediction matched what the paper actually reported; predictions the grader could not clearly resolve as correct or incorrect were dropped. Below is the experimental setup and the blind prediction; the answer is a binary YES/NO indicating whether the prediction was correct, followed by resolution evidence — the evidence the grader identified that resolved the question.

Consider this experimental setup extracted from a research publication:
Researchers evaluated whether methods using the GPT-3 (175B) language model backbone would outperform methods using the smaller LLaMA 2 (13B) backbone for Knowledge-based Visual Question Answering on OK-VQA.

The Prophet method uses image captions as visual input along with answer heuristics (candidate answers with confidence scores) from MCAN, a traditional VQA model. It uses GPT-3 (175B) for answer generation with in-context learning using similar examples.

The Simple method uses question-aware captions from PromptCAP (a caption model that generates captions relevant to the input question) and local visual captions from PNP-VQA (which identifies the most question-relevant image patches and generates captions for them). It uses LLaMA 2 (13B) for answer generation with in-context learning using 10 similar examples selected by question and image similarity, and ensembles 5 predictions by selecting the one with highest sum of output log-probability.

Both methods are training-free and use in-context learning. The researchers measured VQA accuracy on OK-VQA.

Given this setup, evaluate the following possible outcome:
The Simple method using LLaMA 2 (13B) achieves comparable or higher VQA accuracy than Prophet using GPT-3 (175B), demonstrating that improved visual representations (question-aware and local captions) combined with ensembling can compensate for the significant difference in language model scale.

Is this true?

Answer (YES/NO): YES